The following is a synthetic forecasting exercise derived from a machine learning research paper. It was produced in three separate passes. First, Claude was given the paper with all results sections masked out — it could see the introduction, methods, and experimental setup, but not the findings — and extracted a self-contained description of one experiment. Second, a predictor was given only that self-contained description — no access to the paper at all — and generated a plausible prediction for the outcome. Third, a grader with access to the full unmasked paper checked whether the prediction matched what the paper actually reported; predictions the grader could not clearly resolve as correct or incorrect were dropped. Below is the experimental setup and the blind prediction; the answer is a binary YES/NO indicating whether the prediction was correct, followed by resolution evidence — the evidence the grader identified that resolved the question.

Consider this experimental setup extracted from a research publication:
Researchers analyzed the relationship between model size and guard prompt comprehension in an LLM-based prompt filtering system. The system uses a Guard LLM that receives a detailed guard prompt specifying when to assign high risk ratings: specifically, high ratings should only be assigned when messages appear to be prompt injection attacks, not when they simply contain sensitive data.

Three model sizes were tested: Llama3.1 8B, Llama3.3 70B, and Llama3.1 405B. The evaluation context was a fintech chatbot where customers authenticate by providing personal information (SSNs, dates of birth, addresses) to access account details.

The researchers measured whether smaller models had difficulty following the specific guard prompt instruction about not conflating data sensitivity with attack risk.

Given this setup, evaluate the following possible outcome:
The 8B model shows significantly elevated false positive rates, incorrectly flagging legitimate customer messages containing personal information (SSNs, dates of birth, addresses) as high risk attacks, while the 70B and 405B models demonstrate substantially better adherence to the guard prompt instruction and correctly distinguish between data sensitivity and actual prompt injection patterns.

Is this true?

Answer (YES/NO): YES